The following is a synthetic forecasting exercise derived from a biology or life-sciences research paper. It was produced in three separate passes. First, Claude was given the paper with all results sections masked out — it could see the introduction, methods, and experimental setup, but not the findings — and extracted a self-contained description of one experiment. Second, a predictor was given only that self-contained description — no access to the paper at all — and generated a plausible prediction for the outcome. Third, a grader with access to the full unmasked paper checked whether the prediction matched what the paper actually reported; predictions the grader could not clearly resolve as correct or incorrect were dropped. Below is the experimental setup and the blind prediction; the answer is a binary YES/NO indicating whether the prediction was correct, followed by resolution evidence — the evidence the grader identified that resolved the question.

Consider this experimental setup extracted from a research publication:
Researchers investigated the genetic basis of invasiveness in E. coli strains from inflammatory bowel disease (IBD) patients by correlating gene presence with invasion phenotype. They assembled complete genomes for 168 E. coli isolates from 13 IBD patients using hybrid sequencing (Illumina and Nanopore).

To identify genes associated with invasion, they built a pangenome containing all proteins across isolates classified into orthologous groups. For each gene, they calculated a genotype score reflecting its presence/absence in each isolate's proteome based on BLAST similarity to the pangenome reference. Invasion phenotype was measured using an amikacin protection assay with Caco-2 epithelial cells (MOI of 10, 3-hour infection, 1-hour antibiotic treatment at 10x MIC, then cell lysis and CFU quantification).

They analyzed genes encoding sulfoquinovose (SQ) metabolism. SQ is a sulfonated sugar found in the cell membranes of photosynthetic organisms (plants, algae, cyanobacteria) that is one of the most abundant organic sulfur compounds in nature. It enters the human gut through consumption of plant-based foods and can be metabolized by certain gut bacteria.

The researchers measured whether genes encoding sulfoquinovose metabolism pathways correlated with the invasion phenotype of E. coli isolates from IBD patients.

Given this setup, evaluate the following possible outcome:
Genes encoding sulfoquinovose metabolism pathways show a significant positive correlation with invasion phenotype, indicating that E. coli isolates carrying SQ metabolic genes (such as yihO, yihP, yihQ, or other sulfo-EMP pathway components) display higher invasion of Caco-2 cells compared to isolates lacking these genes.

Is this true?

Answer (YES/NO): YES